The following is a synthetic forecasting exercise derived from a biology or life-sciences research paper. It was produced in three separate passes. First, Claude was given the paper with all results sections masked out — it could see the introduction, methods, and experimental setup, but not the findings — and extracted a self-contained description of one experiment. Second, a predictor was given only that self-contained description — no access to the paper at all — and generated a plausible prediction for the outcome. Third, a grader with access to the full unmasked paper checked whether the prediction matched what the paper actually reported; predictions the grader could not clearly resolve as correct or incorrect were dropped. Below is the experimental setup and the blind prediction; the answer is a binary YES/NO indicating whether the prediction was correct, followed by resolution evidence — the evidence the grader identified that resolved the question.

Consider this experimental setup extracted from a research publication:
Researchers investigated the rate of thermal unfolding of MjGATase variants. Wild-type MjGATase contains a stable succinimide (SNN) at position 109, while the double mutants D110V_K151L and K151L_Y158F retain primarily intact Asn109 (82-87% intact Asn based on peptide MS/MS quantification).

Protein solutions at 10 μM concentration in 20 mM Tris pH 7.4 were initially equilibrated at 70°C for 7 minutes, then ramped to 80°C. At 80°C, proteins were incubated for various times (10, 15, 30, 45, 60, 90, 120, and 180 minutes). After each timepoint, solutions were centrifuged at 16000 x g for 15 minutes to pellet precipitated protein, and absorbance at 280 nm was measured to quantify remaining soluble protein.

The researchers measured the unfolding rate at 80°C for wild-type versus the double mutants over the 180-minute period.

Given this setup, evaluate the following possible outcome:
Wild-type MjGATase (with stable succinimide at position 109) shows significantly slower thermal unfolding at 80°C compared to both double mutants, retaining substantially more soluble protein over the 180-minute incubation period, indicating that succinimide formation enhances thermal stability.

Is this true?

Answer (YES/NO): YES